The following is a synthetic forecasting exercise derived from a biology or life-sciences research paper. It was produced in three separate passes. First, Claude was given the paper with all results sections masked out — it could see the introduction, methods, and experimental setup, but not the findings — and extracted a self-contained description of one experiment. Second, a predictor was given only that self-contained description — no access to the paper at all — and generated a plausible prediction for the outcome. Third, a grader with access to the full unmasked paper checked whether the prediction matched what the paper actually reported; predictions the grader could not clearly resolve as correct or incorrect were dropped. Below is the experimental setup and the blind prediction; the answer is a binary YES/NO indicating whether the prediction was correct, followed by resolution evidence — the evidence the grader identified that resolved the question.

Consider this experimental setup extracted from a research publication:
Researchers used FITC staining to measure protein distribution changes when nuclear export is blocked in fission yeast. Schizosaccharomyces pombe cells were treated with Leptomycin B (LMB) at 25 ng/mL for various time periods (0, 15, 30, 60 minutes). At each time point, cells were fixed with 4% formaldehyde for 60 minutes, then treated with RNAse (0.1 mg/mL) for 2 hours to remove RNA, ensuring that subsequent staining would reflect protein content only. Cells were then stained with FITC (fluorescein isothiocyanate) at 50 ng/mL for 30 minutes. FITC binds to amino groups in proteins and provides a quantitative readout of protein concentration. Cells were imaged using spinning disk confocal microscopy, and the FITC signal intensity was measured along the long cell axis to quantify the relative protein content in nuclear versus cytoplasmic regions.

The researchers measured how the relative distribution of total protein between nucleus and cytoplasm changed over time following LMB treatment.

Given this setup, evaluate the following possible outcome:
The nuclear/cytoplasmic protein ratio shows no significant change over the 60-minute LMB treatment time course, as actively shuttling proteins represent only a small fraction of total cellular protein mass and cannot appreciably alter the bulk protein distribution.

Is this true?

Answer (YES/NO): NO